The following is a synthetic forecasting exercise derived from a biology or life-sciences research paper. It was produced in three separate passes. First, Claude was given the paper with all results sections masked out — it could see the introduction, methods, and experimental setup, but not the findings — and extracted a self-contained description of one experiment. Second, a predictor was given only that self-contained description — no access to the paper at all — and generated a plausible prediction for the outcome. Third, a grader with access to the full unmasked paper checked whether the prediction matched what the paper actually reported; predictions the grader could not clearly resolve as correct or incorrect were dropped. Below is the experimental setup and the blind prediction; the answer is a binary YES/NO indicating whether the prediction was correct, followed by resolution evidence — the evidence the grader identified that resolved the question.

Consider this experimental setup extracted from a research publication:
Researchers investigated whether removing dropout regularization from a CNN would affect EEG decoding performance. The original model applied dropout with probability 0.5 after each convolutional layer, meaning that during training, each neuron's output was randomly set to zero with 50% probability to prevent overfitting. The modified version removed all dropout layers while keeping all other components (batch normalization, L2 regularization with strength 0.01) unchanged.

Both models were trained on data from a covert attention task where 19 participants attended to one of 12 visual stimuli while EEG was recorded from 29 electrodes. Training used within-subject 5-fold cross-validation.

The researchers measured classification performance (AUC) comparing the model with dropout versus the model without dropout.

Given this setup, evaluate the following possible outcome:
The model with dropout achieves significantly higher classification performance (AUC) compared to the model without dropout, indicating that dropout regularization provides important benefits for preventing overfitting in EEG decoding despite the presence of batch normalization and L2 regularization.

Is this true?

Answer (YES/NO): YES